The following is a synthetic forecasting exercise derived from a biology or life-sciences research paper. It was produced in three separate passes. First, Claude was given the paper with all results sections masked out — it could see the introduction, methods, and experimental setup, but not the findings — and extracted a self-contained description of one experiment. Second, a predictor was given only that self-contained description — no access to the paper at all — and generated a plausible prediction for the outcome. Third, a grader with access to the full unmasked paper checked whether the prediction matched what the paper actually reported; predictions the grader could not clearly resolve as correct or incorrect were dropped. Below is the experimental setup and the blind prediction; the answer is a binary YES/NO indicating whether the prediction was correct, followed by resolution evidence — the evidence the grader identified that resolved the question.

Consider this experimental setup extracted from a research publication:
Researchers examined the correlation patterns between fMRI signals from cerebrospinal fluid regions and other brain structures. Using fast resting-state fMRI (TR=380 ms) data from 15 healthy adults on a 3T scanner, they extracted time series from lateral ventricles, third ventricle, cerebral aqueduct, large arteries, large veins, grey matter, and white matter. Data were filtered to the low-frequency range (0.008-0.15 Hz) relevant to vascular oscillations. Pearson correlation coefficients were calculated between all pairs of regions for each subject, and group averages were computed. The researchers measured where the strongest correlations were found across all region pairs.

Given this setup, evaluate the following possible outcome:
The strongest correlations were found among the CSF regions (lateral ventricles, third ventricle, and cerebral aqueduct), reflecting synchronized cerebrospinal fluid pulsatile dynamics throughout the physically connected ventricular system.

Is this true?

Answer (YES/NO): NO